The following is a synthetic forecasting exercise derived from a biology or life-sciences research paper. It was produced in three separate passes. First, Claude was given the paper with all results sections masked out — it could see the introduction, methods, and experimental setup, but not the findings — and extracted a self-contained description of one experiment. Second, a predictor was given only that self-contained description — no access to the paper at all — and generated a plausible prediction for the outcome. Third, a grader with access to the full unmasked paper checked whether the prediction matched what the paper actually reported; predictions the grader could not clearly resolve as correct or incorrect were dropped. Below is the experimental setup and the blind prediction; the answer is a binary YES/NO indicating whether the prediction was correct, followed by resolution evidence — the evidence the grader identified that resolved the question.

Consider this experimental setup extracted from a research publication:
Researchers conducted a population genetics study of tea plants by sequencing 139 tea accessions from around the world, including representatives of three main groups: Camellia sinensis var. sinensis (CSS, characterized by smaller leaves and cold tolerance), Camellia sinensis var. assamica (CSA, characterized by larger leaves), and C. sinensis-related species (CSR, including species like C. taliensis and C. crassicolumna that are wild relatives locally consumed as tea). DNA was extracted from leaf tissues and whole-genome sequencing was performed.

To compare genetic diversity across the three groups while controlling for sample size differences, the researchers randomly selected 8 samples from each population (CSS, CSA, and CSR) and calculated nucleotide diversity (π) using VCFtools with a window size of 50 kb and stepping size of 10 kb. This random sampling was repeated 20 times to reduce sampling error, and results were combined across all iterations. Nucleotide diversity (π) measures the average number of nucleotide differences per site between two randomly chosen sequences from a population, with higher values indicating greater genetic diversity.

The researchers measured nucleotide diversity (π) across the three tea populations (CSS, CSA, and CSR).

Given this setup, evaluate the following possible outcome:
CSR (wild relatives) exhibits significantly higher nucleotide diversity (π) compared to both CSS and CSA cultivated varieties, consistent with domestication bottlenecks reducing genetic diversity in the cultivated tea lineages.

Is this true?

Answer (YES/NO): NO